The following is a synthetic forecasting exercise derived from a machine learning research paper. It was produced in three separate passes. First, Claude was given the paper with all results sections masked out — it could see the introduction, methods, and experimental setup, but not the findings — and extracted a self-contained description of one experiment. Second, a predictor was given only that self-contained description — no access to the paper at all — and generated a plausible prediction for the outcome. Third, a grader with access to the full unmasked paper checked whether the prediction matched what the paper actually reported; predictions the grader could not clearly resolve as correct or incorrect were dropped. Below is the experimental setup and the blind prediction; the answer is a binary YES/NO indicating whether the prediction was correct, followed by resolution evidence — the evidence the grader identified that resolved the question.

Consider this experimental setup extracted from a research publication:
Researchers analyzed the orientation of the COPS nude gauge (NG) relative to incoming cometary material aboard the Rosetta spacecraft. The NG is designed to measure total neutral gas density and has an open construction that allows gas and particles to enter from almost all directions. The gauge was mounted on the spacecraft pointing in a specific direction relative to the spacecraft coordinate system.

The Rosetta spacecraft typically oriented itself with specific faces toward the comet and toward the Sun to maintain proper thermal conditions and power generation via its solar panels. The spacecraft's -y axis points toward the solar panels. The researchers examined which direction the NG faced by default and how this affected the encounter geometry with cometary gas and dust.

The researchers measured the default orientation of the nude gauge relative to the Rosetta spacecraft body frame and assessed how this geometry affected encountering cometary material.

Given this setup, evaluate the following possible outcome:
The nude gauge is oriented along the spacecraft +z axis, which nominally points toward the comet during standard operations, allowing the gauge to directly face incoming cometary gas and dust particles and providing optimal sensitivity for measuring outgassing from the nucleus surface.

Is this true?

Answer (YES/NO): NO